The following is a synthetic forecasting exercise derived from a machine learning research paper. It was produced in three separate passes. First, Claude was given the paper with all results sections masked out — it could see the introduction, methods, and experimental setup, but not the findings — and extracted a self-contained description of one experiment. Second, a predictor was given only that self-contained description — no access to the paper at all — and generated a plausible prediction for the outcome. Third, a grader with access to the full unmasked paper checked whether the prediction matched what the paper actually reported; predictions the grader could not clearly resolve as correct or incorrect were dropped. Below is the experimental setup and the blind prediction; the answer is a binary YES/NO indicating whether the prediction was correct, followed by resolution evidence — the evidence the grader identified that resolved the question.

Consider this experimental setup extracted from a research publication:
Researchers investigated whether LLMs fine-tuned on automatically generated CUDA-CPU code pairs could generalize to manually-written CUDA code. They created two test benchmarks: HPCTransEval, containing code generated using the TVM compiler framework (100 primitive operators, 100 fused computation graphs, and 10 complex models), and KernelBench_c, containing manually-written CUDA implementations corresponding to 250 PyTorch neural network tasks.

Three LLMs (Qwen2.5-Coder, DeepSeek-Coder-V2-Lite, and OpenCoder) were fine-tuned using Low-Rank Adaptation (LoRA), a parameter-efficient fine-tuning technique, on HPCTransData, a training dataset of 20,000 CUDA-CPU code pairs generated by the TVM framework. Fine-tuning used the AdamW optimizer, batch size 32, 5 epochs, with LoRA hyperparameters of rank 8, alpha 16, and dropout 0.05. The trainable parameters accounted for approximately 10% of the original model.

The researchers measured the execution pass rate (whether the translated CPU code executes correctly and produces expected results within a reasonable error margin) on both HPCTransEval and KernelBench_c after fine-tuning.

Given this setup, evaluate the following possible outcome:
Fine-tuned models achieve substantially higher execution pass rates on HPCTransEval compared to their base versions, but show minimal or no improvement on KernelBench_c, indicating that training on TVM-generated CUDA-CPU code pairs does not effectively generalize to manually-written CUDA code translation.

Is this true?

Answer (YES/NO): NO